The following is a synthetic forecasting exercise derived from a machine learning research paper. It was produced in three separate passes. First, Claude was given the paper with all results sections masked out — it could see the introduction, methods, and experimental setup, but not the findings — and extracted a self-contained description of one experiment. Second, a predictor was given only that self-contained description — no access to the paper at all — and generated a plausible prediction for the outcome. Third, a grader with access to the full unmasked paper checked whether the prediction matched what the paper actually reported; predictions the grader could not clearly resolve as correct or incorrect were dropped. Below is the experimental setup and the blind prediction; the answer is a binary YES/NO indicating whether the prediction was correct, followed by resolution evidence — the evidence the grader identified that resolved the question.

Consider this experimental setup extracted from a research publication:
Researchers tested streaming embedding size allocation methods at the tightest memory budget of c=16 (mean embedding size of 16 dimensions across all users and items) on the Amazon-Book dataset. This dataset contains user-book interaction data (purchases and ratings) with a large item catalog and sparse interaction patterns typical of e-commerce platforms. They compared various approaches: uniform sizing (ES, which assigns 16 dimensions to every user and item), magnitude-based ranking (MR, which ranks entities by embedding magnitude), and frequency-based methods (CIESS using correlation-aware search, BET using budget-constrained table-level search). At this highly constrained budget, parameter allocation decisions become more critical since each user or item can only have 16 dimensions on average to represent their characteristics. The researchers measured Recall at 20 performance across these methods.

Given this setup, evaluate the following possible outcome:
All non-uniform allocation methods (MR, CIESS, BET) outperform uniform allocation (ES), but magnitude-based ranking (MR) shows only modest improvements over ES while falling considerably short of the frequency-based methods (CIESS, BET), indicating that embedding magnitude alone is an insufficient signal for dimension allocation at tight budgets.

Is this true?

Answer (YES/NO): NO